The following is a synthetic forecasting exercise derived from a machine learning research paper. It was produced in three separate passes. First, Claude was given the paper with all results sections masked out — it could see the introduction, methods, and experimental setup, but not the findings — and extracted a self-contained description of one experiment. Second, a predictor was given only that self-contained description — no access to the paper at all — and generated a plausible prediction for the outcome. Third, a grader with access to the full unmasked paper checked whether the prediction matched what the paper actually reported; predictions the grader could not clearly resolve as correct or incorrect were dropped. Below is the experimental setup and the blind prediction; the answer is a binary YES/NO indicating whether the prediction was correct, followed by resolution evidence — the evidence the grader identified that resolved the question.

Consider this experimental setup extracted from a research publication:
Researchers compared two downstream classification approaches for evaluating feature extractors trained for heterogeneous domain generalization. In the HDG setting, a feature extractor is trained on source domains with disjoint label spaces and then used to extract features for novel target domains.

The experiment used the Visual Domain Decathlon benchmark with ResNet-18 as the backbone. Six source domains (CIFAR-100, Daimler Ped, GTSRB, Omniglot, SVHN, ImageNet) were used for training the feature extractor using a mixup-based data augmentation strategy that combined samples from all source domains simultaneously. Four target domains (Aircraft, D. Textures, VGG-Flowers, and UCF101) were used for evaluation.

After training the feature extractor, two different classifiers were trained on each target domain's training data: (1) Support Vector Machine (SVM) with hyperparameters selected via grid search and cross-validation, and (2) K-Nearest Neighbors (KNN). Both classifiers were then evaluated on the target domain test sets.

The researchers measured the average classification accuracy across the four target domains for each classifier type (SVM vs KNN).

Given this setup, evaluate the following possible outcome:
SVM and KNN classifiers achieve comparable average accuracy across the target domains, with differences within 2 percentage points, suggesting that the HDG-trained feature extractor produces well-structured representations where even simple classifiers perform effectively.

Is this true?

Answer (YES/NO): NO